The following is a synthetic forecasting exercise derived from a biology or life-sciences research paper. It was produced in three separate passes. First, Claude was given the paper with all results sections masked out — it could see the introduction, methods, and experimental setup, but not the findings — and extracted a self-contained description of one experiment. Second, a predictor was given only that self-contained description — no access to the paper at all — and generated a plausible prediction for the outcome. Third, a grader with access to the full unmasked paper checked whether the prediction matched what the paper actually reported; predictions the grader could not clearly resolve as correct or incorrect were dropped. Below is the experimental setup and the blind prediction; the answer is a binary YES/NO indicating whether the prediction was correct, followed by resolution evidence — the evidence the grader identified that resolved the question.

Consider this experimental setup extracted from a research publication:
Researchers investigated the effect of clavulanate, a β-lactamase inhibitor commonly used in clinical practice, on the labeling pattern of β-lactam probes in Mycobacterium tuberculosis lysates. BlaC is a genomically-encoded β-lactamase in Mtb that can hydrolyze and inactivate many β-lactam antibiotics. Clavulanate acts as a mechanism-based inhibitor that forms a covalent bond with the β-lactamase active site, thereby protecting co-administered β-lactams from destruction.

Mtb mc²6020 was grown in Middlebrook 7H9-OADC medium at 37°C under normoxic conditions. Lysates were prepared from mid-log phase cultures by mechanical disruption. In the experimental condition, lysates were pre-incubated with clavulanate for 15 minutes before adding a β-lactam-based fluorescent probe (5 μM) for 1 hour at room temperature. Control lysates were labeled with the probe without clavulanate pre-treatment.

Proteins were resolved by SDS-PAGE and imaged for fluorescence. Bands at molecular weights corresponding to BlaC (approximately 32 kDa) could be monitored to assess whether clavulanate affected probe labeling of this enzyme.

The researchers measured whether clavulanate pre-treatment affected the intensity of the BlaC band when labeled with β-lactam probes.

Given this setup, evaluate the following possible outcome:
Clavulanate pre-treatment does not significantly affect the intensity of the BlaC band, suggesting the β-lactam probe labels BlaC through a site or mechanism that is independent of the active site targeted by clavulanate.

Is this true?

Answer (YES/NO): NO